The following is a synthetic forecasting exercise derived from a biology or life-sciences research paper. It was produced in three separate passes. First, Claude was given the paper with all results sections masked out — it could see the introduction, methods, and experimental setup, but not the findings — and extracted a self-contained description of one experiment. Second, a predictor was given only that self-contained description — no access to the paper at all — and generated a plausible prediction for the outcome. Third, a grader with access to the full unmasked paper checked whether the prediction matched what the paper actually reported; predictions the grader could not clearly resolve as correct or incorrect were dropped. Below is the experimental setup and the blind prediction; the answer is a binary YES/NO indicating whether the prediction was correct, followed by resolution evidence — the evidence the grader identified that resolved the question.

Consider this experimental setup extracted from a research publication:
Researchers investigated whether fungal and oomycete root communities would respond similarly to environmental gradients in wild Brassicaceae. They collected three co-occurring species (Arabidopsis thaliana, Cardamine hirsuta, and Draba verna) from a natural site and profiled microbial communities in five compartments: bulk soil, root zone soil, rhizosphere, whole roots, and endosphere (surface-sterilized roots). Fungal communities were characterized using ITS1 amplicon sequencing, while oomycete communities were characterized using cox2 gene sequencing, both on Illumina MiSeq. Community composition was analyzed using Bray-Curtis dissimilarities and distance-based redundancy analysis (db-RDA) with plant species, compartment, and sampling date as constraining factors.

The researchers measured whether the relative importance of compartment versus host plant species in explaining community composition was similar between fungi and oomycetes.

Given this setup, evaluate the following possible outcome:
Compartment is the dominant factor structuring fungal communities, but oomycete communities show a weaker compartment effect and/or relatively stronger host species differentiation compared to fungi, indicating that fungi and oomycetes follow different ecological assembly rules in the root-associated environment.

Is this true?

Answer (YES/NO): NO